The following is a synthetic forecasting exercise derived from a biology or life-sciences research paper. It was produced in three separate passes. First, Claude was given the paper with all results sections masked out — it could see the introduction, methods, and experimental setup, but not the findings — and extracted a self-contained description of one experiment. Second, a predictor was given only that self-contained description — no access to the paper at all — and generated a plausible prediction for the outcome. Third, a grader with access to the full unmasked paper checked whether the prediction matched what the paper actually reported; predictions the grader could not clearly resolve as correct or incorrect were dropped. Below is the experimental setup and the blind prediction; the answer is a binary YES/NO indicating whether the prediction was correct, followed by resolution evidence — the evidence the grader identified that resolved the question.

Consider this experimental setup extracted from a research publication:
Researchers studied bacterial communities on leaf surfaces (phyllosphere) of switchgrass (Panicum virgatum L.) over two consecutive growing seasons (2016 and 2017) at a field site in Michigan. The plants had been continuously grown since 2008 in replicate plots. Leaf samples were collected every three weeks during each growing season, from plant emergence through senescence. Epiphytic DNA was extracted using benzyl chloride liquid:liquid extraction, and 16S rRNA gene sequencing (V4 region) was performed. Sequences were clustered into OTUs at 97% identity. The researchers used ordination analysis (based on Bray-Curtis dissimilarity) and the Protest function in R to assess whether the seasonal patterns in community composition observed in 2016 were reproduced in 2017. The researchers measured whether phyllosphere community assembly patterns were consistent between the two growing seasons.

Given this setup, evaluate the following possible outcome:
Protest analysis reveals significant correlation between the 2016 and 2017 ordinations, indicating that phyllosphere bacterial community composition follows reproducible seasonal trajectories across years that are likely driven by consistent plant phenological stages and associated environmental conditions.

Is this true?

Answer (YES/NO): YES